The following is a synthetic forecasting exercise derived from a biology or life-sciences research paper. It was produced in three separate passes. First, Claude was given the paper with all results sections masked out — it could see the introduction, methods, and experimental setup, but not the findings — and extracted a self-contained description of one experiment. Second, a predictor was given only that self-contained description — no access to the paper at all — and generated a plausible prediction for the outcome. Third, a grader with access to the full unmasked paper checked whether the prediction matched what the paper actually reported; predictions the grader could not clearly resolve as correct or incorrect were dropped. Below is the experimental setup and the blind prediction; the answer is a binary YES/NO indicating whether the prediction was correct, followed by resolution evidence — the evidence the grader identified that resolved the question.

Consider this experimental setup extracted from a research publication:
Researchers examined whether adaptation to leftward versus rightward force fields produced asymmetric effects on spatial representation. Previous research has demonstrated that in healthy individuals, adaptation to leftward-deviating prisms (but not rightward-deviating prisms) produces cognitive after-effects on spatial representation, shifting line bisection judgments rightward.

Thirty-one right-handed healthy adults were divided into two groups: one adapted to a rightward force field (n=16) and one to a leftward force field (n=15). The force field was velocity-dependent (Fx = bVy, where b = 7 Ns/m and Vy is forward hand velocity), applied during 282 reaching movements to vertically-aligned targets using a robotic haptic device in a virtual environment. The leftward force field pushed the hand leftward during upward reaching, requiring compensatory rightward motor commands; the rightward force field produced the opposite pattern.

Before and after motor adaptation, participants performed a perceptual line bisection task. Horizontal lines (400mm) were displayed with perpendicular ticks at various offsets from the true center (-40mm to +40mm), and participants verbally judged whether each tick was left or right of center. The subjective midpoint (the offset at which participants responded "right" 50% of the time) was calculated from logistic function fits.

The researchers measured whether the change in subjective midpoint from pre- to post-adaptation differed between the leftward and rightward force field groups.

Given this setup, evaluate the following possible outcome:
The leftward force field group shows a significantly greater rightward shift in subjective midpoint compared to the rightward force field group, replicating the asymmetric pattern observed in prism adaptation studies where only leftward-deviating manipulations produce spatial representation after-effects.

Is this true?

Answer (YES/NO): NO